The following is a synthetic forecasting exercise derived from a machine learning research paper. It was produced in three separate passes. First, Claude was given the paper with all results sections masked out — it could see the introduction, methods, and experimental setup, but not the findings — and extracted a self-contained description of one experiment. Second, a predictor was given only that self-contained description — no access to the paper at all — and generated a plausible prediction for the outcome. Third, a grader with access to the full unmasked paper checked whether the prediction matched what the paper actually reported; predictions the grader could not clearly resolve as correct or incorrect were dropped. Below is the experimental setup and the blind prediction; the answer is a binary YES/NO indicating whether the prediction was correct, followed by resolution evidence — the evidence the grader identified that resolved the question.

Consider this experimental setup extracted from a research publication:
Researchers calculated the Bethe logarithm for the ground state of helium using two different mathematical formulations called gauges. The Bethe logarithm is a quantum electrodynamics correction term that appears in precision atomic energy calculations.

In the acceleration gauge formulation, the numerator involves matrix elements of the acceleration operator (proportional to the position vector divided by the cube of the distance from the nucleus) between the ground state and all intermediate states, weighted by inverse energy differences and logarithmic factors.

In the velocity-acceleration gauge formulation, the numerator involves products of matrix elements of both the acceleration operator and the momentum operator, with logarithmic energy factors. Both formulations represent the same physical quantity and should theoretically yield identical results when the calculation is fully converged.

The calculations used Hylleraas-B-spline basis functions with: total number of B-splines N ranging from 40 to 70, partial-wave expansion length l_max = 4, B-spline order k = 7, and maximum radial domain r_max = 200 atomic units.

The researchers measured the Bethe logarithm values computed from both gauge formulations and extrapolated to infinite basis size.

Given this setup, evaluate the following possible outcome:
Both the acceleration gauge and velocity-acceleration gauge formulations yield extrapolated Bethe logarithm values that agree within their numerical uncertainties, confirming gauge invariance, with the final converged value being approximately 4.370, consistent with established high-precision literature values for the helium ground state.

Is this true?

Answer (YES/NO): YES